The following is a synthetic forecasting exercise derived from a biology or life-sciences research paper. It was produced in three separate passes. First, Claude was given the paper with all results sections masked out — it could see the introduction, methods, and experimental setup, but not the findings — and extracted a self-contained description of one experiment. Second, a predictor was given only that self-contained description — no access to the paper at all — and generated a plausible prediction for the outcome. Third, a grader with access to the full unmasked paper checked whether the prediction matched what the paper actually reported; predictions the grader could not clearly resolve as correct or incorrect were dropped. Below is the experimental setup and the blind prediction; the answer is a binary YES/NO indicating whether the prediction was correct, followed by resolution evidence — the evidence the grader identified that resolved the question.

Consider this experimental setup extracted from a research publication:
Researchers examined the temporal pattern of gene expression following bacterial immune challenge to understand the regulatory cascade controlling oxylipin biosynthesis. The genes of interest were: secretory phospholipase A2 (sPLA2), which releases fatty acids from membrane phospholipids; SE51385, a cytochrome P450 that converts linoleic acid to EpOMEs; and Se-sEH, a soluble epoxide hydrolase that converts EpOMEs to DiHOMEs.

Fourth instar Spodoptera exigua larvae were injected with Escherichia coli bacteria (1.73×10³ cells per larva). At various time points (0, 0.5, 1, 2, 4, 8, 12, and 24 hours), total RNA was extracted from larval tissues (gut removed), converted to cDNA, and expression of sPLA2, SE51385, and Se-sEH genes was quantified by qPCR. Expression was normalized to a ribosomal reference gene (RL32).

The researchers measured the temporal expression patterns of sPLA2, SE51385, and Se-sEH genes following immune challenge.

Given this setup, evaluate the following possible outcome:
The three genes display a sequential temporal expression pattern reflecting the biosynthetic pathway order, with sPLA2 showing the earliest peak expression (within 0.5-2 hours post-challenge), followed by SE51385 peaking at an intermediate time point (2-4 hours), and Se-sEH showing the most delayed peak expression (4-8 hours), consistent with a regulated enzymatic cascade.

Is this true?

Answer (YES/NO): YES